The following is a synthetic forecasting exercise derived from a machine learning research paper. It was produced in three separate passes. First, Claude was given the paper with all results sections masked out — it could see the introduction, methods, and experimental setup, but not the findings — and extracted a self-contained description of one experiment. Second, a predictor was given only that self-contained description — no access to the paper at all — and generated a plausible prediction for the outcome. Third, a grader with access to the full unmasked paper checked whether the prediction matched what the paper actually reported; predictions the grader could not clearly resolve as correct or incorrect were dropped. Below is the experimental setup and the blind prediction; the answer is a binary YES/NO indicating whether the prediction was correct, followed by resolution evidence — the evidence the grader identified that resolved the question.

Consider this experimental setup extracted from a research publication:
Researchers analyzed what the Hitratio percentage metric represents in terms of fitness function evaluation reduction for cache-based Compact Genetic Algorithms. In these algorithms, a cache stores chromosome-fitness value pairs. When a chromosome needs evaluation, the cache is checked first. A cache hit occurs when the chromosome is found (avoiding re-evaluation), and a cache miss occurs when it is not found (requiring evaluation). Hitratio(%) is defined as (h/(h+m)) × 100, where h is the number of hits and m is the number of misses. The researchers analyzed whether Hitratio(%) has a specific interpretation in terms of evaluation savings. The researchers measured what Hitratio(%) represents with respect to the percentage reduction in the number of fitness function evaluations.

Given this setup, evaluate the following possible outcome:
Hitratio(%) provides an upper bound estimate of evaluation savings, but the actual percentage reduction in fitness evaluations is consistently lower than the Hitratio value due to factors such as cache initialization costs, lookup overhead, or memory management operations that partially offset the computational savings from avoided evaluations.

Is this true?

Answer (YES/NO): NO